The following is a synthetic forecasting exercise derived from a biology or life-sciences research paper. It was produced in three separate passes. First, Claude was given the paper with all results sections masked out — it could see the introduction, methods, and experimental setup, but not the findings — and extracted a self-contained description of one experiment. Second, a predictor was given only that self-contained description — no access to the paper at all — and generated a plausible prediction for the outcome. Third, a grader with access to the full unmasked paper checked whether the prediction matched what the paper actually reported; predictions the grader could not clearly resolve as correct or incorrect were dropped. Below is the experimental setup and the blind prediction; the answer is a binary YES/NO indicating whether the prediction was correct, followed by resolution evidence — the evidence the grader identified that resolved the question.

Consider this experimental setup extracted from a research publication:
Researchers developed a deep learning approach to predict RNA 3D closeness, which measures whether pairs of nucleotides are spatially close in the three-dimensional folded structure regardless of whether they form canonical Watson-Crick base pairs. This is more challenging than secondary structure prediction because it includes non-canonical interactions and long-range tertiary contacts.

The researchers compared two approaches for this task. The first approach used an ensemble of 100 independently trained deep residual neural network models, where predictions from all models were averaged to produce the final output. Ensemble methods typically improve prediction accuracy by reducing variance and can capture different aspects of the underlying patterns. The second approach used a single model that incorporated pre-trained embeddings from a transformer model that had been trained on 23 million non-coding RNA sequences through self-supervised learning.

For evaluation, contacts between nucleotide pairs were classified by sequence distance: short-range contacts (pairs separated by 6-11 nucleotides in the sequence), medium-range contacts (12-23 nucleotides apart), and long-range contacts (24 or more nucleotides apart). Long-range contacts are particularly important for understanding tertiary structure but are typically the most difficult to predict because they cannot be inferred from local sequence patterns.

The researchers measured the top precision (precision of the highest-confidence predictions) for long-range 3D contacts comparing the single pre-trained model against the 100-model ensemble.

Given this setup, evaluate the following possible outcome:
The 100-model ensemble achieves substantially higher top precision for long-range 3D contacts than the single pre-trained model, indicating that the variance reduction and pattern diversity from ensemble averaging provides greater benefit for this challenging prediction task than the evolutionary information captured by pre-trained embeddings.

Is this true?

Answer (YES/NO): NO